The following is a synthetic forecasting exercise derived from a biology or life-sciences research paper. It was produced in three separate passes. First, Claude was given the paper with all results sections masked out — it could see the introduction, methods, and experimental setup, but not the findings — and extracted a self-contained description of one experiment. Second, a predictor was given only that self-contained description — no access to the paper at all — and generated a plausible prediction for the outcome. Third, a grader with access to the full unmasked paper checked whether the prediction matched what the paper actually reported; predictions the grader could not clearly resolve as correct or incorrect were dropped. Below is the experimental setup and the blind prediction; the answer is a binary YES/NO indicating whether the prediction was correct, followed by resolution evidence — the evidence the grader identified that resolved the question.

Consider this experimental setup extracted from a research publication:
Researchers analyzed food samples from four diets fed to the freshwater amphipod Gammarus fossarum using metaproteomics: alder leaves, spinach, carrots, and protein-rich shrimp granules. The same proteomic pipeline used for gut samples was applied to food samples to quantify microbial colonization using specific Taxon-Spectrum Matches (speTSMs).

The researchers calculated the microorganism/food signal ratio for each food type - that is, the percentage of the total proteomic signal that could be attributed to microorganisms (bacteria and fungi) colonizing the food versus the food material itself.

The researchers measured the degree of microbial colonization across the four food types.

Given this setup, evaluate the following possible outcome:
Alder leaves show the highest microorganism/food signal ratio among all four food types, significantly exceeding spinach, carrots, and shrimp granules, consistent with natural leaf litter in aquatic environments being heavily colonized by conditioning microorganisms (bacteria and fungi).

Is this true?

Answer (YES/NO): NO